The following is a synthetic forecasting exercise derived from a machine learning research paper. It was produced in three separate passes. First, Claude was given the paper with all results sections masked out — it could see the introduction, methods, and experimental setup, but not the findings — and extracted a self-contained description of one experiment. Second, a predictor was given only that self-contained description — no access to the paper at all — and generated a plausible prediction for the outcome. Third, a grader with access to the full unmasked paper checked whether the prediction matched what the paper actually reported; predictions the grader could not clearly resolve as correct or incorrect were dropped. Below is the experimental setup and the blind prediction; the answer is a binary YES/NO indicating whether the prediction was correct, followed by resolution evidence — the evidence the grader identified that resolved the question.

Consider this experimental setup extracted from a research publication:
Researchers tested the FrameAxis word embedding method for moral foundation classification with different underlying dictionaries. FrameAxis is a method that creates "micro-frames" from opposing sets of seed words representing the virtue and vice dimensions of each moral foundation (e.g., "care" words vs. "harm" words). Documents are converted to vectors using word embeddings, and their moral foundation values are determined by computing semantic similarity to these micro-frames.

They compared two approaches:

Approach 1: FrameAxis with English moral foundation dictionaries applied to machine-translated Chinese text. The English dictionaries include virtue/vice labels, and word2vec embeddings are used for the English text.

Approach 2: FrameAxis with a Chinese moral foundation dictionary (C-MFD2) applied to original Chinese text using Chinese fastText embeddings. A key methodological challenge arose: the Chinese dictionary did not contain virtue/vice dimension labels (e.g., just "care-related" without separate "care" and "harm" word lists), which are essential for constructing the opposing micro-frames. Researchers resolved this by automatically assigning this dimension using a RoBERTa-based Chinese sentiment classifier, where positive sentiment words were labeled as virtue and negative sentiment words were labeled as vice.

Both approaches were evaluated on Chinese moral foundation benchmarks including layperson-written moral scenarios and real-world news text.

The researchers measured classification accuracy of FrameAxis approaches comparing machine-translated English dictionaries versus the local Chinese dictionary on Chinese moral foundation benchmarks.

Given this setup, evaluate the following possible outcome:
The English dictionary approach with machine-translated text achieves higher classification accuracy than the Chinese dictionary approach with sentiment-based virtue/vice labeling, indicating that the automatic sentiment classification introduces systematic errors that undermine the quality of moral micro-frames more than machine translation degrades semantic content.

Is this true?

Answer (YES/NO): YES